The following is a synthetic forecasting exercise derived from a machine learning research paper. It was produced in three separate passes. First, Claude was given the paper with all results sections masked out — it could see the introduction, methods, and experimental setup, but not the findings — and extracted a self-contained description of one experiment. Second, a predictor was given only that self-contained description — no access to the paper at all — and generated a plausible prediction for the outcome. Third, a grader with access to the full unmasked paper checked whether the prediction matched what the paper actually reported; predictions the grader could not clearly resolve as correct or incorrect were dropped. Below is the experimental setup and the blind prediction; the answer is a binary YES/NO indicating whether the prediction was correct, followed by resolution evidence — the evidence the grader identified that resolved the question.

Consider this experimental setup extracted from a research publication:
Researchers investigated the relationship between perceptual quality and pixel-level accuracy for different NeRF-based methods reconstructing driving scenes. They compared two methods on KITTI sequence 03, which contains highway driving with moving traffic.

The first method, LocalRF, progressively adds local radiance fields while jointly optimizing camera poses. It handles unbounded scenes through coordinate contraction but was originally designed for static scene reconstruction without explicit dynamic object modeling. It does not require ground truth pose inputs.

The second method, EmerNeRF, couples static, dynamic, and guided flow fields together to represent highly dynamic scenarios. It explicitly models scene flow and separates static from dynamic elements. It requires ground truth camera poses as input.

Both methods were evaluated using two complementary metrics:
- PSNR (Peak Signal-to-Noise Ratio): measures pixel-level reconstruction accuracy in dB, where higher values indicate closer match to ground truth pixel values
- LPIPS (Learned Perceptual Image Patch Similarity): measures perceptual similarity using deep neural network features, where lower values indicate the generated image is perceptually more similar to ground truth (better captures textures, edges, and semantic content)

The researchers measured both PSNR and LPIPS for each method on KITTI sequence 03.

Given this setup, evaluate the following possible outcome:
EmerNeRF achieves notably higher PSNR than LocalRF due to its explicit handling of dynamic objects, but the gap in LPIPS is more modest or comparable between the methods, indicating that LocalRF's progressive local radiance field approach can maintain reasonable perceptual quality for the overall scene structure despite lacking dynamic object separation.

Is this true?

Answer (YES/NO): NO